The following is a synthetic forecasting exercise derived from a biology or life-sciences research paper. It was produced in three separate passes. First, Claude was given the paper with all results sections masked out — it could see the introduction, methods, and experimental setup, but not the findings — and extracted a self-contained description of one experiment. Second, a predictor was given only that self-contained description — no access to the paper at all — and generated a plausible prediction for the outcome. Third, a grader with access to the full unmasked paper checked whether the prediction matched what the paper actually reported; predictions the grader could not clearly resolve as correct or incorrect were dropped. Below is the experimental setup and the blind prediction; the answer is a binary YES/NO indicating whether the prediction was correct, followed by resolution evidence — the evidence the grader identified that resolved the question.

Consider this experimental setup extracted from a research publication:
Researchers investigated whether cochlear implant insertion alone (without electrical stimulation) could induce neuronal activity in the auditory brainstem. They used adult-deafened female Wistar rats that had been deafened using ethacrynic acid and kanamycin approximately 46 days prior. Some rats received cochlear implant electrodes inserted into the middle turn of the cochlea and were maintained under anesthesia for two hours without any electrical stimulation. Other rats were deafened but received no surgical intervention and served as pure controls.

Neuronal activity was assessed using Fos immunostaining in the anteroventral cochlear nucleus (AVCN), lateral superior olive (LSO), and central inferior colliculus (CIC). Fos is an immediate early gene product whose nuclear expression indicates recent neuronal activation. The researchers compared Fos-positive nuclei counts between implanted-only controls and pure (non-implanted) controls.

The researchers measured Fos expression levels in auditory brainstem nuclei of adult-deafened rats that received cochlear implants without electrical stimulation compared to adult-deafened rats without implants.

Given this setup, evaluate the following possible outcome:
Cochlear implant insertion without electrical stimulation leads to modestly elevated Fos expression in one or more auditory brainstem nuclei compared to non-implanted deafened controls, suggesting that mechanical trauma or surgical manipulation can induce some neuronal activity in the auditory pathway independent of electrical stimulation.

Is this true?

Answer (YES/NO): NO